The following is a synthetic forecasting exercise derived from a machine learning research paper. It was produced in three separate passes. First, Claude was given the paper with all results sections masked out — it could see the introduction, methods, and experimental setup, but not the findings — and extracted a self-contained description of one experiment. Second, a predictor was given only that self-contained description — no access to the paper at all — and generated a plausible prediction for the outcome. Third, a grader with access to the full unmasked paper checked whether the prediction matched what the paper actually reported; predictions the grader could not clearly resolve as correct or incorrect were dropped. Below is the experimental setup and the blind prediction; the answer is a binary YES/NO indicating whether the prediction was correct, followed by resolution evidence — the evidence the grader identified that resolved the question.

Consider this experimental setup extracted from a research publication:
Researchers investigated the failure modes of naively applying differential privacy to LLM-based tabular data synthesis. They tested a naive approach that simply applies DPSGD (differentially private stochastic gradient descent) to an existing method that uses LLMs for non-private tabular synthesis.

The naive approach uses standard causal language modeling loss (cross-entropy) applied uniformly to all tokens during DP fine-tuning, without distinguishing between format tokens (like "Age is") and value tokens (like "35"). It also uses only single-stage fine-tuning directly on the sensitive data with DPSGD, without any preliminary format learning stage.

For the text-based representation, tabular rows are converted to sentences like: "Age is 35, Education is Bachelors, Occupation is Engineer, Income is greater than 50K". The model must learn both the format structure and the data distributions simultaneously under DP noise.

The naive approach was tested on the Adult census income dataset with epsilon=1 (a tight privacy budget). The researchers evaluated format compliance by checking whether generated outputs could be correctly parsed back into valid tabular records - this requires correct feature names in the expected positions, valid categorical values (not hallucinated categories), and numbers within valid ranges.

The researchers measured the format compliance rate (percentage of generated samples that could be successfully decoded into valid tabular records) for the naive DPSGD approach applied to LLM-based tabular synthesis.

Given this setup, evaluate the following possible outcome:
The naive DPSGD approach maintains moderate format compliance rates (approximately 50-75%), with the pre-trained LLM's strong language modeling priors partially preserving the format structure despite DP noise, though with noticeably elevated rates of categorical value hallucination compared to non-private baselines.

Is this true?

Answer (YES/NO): NO